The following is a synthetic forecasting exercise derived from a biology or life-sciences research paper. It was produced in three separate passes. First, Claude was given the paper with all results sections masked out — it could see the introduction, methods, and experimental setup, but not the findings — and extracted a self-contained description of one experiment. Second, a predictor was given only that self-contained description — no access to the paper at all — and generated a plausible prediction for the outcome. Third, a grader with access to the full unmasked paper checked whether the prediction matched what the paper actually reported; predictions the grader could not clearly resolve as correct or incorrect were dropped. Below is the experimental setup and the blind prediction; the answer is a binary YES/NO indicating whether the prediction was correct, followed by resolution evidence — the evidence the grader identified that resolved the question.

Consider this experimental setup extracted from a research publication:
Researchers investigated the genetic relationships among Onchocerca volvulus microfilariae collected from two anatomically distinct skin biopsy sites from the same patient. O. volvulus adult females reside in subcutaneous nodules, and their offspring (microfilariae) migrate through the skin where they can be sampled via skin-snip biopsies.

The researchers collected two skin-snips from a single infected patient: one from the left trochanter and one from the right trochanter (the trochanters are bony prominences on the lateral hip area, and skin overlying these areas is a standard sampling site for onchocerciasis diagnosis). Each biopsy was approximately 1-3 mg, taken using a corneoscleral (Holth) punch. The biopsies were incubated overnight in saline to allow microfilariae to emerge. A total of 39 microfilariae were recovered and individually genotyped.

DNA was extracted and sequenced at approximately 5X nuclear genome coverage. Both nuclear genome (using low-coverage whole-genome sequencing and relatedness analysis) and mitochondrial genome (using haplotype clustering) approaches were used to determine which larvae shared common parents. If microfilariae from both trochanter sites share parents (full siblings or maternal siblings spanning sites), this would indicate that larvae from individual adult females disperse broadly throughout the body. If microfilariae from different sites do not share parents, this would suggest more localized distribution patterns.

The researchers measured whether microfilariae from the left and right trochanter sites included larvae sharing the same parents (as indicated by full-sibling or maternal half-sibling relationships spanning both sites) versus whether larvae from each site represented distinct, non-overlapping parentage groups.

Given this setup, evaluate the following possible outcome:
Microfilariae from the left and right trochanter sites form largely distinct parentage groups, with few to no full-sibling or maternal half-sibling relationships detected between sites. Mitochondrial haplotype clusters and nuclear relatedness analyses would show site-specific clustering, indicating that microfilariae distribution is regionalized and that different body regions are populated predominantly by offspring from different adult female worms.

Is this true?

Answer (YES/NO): NO